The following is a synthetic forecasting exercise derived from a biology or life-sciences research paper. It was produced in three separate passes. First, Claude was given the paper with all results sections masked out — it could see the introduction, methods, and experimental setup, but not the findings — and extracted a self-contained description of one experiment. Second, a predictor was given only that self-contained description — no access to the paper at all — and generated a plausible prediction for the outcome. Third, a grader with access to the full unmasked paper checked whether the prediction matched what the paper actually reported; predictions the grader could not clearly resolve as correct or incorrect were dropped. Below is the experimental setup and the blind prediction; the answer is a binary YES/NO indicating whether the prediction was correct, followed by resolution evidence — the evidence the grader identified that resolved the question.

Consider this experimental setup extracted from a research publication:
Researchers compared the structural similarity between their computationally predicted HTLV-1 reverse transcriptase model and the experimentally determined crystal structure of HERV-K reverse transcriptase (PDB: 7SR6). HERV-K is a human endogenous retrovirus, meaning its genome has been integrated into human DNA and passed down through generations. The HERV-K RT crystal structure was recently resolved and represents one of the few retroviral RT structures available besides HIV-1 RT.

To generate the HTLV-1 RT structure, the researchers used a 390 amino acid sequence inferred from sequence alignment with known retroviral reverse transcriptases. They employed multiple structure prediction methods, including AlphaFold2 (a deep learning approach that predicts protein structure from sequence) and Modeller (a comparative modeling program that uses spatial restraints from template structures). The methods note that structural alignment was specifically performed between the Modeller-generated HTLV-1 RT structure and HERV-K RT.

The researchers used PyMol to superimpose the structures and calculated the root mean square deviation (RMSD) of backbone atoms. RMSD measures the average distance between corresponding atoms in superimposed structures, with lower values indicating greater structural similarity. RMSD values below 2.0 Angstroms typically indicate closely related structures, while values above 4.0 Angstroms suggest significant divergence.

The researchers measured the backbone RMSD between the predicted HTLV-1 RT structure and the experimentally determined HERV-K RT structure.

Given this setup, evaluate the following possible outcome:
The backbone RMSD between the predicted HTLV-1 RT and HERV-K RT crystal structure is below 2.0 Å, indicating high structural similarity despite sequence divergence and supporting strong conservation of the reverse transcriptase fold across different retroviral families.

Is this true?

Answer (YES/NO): NO